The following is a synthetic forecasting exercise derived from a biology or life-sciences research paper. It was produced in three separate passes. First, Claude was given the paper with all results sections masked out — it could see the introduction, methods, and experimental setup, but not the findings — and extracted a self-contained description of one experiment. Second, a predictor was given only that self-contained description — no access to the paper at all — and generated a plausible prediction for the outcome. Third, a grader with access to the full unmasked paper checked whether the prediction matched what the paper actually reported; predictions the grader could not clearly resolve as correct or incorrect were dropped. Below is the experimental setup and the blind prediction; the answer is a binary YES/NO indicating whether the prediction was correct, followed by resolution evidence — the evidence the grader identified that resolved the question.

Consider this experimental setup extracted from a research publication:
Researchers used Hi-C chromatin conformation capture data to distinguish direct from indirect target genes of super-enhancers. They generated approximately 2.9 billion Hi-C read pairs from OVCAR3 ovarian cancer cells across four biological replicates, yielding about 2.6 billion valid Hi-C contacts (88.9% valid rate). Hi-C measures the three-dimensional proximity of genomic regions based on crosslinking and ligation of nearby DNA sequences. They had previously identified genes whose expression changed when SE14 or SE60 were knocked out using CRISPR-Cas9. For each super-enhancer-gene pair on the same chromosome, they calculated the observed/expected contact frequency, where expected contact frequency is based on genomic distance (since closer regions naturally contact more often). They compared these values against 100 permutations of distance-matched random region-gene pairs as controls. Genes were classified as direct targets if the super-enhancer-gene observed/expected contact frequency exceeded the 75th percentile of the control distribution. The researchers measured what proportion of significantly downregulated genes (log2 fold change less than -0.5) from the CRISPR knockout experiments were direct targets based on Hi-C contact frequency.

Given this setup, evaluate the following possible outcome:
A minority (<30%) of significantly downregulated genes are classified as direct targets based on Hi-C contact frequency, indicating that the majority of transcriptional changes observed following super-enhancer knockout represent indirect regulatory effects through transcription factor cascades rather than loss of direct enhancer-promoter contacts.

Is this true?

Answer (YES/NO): NO